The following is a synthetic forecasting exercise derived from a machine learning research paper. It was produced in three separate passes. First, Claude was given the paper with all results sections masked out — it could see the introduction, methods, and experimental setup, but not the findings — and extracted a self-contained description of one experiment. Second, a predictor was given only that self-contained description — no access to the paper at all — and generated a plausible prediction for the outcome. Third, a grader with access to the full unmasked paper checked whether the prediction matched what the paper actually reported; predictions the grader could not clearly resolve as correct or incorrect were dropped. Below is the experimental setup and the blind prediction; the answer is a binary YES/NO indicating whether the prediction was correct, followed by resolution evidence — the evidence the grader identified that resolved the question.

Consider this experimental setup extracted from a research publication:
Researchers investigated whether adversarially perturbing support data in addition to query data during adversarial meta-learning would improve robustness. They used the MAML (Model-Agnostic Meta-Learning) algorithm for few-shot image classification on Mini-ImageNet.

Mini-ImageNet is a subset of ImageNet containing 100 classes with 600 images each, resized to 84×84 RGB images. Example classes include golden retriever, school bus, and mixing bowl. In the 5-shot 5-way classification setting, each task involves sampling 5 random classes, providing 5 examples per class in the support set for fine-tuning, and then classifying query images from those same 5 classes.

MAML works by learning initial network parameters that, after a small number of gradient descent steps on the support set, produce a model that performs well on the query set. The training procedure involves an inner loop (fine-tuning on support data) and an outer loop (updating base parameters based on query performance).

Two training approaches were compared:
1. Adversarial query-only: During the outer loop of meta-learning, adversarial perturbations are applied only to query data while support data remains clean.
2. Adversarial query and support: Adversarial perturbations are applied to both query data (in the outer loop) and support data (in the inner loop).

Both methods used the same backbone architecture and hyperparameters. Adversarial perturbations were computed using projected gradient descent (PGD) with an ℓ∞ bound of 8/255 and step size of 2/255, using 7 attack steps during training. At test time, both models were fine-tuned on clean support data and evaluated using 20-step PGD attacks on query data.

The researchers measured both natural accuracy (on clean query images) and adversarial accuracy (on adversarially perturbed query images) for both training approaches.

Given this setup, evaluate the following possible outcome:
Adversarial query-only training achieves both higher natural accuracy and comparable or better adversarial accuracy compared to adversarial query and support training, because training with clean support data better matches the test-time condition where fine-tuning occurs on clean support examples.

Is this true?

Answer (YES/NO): YES